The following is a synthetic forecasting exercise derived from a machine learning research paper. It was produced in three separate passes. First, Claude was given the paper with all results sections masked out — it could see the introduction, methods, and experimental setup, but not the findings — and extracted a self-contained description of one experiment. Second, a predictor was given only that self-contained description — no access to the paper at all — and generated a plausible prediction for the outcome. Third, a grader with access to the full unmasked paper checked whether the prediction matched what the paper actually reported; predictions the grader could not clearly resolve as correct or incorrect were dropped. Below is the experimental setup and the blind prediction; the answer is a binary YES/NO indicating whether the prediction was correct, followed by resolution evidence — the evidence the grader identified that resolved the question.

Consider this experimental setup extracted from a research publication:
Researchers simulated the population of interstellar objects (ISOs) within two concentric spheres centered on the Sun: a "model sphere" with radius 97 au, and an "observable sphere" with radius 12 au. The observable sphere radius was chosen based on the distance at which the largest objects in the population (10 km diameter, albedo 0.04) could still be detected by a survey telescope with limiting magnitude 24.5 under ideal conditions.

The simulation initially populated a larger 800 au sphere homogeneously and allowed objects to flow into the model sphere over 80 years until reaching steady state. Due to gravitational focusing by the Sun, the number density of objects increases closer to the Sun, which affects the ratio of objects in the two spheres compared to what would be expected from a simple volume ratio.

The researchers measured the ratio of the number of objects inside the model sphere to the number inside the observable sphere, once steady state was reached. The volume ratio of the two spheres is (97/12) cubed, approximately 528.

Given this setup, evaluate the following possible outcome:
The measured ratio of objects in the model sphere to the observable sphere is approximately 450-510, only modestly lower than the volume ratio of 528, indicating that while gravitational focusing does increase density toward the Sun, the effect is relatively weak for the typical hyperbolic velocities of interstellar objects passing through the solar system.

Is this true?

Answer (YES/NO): YES